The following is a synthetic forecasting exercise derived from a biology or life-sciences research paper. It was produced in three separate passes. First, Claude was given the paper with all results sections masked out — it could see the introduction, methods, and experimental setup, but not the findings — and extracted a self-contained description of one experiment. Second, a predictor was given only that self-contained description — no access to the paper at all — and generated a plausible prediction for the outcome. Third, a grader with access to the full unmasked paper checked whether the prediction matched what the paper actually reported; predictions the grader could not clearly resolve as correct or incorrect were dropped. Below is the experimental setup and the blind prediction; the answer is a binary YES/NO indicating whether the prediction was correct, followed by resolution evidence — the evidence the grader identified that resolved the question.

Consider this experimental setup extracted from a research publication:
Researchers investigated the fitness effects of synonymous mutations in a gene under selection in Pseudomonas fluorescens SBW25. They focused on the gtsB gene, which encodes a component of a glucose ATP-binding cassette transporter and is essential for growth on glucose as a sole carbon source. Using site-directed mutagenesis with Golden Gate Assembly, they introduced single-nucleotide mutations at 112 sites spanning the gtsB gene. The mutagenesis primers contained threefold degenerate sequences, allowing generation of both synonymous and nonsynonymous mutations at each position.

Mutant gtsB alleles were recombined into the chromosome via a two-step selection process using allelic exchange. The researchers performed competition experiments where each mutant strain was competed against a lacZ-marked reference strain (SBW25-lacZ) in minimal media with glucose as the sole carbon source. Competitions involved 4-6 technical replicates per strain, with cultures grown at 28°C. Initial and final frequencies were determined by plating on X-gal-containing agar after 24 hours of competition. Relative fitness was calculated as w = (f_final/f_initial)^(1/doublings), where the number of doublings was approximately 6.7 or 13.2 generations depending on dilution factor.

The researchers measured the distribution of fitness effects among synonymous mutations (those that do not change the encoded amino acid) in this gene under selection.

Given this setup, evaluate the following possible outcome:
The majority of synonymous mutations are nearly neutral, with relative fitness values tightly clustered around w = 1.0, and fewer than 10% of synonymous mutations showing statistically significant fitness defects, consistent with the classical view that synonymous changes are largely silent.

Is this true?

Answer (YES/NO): NO